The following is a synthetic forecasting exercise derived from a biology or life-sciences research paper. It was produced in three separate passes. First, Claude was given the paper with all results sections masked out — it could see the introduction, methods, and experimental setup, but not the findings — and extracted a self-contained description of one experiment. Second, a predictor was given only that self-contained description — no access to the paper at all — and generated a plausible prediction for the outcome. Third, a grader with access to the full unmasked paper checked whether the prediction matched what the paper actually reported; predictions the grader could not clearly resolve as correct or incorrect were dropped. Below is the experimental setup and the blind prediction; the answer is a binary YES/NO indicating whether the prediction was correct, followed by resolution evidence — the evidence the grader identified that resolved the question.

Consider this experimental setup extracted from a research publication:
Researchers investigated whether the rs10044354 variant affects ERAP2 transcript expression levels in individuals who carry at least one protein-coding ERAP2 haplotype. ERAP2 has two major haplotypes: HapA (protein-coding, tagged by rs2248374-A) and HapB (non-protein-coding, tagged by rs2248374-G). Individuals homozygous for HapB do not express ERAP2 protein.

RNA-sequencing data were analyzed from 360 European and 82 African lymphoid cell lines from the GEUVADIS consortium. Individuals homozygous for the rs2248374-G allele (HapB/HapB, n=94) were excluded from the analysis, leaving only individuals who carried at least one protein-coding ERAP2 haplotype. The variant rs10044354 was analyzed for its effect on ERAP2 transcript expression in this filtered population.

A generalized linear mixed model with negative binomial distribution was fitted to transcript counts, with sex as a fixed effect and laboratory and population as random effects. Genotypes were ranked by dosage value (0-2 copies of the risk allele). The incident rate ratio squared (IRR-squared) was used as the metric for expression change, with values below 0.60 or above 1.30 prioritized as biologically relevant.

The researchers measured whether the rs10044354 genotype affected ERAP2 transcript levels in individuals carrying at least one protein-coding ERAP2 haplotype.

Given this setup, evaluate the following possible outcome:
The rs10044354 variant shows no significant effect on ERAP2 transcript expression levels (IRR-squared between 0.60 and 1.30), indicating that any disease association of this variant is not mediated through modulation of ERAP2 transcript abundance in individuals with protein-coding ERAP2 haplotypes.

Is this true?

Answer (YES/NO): NO